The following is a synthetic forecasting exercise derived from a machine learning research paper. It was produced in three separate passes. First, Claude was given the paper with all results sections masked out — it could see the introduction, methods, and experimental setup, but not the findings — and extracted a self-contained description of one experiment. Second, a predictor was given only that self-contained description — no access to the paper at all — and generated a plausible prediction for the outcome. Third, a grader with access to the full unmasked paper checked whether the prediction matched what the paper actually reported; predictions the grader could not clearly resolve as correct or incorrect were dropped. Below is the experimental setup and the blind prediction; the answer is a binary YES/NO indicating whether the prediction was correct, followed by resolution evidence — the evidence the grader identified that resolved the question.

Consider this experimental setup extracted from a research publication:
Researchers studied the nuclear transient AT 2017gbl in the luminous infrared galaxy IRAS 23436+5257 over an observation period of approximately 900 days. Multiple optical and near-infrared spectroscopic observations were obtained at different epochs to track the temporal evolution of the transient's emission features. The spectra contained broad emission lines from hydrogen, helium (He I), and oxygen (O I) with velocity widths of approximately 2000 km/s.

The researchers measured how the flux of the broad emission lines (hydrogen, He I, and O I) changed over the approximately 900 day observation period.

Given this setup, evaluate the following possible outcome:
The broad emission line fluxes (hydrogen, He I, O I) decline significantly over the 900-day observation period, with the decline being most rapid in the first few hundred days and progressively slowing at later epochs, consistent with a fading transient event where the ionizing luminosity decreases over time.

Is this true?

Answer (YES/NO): YES